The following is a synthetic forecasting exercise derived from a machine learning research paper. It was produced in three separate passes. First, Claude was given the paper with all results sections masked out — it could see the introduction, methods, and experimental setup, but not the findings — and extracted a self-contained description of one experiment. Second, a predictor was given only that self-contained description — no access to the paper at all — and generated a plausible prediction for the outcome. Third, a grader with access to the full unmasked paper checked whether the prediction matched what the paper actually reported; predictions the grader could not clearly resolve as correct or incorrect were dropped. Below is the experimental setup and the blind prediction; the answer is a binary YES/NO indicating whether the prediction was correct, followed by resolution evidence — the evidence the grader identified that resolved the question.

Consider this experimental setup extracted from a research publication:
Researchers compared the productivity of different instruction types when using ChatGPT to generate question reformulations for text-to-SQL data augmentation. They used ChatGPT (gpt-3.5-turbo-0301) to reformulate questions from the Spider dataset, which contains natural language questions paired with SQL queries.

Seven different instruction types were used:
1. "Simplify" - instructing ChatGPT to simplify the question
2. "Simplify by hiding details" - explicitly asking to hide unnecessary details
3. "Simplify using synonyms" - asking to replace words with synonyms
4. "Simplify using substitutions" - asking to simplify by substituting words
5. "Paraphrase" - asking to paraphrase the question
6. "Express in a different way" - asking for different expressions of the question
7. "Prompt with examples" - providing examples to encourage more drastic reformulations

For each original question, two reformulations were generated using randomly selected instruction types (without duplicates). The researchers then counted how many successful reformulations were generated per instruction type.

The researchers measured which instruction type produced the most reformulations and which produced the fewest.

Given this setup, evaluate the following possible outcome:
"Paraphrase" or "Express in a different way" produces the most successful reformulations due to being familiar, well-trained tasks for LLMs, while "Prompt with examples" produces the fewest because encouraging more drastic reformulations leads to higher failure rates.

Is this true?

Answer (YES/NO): NO